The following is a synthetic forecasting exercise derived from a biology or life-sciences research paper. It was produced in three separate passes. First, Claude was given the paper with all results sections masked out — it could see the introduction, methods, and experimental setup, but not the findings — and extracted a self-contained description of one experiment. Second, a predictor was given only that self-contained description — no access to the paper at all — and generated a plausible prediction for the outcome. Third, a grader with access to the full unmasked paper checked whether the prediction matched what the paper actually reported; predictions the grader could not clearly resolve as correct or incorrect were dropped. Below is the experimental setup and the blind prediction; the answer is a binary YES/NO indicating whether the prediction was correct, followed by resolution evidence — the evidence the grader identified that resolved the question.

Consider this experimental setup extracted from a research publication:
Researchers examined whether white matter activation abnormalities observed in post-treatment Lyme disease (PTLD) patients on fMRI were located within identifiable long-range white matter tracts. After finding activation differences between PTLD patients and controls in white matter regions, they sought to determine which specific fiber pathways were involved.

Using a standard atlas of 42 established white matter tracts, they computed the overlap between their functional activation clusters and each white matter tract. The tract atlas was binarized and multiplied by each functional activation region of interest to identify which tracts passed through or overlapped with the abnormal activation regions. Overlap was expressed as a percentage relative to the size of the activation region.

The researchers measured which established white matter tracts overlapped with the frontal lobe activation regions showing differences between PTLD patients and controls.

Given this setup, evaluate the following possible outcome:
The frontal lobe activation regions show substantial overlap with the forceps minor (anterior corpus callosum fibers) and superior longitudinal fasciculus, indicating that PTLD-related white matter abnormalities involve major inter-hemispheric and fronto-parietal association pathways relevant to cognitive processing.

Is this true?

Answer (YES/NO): NO